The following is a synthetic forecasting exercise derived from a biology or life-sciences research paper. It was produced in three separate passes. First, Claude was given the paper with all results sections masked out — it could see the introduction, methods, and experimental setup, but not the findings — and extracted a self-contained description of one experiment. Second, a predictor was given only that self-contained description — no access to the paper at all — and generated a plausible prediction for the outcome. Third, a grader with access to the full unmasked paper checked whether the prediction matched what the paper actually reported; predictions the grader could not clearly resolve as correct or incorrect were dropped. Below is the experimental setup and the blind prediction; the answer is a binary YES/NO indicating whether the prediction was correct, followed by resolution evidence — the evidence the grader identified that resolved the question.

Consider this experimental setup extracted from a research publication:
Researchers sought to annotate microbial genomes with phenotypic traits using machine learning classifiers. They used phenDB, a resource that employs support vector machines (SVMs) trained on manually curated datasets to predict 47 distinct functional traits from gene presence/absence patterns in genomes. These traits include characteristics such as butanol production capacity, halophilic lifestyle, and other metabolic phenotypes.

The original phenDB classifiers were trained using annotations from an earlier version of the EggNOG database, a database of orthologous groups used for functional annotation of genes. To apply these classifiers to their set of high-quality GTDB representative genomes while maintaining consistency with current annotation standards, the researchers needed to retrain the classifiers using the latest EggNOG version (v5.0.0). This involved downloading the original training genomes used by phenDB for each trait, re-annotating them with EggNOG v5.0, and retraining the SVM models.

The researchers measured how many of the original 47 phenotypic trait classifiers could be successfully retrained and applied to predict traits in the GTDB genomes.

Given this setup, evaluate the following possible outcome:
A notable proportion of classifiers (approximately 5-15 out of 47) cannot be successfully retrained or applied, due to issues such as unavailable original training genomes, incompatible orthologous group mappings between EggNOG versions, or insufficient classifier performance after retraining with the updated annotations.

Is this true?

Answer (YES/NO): NO